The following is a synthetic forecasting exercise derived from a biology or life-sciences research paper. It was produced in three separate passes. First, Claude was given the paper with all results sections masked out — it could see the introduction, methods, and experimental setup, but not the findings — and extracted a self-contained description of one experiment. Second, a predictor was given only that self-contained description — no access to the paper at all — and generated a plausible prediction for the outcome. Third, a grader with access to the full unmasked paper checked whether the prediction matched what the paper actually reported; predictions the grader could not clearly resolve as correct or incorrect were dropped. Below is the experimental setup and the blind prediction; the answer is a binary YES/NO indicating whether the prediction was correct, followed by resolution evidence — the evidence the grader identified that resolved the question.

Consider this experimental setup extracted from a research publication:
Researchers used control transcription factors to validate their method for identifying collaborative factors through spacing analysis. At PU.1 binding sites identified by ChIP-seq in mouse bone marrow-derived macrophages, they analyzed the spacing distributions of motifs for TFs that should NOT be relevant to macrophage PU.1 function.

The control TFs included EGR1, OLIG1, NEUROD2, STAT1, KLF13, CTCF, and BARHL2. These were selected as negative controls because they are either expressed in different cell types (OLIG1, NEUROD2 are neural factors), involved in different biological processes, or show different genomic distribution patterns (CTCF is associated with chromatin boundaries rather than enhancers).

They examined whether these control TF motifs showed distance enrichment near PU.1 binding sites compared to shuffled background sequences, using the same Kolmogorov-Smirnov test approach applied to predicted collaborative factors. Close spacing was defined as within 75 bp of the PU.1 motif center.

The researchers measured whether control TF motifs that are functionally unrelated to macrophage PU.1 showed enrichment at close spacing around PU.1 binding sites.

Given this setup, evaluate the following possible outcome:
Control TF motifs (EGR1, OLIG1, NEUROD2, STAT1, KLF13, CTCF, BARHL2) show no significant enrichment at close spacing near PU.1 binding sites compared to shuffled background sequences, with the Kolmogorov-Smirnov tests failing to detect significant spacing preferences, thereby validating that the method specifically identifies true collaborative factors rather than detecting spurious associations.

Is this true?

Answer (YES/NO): YES